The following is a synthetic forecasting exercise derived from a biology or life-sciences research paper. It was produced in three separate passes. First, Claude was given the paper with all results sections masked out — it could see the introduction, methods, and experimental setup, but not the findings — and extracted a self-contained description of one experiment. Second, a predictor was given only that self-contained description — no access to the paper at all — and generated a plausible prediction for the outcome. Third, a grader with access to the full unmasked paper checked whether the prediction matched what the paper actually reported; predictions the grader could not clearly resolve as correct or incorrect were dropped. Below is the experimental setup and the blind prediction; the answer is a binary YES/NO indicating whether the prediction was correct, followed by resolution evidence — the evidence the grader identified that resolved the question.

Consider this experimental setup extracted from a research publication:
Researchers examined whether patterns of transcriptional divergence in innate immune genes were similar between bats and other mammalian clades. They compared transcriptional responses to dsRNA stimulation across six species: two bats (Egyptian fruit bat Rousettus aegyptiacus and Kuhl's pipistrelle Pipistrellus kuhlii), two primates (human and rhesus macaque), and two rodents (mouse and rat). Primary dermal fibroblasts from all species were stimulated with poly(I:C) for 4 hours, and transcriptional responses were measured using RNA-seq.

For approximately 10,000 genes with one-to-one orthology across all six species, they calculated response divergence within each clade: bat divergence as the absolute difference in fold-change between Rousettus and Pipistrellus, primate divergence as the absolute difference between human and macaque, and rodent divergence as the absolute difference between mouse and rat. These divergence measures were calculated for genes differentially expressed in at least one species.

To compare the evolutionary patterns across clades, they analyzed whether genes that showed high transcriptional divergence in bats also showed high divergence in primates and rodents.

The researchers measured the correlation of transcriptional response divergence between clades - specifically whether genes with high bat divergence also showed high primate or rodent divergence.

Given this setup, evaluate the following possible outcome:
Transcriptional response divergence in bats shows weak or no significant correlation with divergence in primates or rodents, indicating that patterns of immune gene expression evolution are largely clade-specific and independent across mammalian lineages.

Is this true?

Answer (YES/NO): NO